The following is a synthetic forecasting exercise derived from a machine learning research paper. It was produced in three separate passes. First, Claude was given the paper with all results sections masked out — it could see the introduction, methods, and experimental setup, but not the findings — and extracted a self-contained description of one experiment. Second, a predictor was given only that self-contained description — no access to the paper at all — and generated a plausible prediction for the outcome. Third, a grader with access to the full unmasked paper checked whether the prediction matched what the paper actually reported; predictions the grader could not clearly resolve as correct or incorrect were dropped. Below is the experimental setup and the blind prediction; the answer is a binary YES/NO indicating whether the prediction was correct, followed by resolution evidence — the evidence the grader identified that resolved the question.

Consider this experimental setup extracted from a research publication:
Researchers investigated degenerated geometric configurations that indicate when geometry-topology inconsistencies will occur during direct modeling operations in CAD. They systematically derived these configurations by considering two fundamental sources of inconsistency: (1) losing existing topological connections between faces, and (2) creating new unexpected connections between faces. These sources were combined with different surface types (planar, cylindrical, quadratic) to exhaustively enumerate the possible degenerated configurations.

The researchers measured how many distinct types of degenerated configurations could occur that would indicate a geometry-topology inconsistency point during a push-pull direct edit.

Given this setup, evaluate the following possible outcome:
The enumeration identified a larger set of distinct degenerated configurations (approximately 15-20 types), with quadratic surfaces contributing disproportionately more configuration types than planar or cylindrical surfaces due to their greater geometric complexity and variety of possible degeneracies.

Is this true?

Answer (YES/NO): NO